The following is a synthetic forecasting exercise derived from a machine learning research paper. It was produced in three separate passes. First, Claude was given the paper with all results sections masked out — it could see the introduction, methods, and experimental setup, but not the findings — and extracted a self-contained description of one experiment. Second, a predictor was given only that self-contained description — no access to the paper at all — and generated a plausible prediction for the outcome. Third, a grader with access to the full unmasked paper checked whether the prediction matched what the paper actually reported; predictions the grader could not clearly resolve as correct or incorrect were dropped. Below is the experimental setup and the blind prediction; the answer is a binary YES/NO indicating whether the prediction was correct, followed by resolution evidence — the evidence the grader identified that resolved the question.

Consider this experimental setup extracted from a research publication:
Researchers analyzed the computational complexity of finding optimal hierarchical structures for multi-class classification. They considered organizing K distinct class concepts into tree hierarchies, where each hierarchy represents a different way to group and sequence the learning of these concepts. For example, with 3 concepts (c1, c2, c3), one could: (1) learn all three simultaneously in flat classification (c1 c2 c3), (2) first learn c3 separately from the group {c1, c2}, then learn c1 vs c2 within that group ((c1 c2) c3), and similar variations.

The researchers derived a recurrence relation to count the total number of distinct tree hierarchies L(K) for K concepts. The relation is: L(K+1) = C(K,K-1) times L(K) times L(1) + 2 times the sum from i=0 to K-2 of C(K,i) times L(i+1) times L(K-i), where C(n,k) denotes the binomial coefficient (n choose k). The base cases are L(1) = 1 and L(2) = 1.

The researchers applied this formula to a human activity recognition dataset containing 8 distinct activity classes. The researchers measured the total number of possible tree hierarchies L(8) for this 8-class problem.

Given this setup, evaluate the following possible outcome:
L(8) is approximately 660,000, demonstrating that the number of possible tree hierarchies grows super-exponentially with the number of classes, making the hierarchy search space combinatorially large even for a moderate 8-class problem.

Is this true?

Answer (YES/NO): YES